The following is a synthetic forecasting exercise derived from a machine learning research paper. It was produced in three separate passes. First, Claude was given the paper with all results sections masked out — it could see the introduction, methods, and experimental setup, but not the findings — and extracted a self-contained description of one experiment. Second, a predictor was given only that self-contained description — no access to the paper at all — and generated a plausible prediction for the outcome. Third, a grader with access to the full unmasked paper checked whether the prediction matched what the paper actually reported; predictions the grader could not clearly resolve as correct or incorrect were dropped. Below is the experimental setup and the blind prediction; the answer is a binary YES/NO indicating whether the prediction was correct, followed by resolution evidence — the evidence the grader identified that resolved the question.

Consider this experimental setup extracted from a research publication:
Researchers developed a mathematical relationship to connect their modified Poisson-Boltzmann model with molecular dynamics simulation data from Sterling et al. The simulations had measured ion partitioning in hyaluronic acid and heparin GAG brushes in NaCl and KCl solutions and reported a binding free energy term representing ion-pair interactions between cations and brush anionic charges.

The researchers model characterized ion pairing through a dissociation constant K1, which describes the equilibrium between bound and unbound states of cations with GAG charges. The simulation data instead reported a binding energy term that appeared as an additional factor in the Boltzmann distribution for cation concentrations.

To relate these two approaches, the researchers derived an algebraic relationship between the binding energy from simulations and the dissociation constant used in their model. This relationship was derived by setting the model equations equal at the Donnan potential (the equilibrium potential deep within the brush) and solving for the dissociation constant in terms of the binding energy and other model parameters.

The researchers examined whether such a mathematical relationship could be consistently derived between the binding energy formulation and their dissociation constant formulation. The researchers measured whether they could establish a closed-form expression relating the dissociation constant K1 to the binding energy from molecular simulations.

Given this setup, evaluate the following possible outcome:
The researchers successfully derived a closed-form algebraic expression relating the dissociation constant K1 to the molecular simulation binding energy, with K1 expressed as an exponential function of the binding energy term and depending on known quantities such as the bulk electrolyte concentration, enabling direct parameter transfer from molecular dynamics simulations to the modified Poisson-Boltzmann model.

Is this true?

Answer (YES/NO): NO